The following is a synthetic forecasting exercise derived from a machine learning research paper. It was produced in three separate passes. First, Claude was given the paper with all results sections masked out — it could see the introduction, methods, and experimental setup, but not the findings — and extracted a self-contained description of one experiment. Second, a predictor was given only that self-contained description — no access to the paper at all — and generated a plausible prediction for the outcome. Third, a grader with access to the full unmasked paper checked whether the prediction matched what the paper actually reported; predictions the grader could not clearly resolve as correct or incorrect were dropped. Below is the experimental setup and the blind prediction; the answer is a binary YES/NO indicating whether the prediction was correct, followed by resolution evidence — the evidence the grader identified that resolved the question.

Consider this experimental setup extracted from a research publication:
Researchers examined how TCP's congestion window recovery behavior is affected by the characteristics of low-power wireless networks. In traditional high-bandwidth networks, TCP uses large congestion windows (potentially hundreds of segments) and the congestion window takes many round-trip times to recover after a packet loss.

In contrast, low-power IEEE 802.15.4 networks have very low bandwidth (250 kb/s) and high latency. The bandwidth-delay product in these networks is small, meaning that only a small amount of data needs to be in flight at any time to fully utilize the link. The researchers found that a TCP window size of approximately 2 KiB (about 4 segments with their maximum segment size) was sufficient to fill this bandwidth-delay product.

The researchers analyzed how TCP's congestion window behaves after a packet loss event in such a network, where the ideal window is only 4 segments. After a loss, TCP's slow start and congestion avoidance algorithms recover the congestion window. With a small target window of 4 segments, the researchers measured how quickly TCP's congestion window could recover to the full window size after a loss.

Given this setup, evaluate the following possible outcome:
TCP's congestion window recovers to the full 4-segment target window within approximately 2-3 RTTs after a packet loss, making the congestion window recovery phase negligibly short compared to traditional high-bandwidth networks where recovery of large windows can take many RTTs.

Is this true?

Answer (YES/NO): YES